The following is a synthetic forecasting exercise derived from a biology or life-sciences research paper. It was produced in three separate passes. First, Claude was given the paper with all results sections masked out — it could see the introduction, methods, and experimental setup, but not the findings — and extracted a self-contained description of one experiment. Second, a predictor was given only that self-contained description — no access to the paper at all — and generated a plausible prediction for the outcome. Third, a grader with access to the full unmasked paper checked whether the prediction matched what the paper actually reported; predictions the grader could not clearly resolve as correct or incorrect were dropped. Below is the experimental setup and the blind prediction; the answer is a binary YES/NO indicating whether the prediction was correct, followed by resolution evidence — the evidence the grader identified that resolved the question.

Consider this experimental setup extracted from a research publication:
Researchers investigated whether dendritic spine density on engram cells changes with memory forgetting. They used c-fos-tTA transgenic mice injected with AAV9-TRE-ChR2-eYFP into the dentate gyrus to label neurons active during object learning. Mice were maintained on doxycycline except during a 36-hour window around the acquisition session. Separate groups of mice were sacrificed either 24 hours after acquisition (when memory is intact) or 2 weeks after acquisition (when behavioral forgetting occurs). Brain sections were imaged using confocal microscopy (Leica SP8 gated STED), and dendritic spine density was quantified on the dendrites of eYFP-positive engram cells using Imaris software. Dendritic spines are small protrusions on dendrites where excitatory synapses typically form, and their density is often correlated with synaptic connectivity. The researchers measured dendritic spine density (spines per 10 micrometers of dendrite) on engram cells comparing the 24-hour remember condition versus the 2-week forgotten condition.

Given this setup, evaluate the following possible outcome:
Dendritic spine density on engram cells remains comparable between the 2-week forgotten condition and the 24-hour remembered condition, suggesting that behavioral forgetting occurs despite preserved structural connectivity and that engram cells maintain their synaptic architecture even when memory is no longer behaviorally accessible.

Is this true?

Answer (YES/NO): NO